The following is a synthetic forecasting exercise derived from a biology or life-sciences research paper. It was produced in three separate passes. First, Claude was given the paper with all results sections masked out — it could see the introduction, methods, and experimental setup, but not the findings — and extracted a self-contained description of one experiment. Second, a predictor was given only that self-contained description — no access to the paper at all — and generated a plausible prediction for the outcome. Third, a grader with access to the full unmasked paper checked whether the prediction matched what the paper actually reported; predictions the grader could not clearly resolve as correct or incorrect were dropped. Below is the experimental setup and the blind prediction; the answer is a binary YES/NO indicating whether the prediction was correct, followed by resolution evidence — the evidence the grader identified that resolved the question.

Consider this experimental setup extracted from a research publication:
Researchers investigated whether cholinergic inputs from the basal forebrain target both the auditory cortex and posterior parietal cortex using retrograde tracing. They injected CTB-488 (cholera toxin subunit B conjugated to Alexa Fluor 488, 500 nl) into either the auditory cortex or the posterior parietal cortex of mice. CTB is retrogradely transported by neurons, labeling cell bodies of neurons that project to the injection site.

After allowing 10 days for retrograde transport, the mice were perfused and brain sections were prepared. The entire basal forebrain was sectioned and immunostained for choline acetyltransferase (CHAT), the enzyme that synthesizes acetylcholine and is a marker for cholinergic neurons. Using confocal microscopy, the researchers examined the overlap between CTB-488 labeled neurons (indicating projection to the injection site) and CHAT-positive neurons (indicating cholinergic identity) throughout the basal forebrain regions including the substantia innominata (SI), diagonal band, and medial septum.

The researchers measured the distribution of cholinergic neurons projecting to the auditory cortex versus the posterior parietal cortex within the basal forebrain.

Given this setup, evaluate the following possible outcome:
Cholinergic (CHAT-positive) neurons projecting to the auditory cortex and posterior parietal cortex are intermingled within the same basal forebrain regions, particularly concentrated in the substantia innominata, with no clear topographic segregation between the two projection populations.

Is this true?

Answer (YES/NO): NO